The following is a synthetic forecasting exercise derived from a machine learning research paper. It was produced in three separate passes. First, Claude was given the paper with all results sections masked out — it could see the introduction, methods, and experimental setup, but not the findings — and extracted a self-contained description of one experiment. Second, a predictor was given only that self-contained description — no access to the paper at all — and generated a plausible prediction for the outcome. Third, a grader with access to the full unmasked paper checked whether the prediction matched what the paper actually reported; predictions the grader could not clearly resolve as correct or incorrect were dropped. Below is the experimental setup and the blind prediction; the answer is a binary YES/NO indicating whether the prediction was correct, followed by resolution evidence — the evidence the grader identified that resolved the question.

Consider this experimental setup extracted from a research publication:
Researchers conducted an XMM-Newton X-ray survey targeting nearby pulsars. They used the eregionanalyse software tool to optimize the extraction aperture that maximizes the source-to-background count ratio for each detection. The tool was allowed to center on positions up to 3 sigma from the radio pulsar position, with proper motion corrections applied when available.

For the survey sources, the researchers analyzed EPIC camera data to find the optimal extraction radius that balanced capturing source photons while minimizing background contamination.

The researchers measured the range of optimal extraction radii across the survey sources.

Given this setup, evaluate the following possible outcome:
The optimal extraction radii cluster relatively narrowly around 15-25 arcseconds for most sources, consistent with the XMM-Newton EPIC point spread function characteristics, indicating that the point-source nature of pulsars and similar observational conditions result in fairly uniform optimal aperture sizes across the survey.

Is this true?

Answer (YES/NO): NO